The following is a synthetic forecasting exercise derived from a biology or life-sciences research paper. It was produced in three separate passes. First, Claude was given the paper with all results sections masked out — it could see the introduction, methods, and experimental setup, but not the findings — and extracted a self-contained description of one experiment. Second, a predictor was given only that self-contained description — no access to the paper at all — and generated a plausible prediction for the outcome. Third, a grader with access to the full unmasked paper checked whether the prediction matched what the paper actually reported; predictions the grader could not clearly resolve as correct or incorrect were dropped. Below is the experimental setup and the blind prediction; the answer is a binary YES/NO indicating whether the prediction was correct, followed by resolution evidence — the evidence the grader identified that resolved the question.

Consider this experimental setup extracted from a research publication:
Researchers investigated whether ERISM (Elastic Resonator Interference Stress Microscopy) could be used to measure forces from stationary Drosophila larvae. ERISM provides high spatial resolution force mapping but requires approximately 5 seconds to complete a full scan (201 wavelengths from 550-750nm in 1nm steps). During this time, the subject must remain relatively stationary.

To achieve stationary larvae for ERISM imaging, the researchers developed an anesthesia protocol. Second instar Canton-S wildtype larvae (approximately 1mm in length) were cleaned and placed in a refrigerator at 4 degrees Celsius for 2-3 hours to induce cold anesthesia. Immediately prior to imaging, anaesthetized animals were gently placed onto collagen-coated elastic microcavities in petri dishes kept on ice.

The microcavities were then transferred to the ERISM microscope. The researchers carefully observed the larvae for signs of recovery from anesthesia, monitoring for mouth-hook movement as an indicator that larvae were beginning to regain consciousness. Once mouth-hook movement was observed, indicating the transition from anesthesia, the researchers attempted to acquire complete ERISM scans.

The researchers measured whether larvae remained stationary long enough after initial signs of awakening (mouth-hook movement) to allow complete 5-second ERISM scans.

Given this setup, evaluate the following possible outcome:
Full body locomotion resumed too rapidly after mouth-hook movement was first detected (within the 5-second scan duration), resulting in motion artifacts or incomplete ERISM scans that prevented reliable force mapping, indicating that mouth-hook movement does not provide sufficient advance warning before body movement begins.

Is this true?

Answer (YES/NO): NO